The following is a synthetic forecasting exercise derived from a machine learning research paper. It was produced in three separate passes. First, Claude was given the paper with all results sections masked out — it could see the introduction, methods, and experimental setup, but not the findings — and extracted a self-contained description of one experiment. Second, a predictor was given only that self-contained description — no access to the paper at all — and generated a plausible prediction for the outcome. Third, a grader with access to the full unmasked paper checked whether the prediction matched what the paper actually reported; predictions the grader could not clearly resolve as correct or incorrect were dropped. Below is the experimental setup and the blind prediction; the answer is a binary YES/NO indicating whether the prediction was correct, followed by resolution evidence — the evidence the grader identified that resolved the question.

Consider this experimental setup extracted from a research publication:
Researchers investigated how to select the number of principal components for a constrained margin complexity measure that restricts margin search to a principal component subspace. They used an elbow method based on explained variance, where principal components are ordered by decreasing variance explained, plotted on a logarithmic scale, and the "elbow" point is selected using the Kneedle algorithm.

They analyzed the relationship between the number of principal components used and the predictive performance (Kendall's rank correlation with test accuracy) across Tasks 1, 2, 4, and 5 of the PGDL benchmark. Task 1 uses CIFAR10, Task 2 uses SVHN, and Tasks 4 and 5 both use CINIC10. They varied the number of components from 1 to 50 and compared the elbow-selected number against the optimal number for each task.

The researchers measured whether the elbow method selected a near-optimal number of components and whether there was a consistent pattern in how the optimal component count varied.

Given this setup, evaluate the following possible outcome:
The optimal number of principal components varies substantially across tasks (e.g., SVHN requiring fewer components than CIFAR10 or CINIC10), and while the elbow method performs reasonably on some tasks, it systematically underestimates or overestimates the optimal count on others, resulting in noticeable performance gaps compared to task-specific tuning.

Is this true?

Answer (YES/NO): NO